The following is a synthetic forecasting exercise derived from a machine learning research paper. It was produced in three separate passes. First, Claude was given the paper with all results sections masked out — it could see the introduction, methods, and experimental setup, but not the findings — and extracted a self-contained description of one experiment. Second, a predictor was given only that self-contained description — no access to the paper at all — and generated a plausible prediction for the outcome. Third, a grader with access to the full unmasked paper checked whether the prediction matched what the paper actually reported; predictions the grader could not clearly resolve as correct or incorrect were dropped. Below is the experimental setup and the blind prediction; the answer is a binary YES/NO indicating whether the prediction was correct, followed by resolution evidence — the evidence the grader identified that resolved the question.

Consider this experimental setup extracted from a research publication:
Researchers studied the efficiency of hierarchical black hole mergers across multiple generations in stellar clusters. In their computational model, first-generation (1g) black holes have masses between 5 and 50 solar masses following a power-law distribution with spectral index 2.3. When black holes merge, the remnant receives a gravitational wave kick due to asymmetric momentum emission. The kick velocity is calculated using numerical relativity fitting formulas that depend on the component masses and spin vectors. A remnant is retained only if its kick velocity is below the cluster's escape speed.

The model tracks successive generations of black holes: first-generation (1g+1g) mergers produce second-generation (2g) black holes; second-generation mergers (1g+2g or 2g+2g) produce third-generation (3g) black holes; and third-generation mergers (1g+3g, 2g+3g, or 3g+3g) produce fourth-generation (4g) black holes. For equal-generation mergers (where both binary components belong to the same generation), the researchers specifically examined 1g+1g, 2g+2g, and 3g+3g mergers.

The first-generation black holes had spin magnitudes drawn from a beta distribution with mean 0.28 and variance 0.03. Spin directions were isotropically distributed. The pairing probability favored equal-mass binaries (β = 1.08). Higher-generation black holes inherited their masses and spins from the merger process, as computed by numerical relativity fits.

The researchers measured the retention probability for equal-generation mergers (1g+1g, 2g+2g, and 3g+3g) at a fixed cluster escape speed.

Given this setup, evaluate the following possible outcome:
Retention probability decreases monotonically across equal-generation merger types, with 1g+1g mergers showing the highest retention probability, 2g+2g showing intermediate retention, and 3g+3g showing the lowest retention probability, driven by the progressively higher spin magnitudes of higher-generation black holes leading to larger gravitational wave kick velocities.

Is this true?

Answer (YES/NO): NO